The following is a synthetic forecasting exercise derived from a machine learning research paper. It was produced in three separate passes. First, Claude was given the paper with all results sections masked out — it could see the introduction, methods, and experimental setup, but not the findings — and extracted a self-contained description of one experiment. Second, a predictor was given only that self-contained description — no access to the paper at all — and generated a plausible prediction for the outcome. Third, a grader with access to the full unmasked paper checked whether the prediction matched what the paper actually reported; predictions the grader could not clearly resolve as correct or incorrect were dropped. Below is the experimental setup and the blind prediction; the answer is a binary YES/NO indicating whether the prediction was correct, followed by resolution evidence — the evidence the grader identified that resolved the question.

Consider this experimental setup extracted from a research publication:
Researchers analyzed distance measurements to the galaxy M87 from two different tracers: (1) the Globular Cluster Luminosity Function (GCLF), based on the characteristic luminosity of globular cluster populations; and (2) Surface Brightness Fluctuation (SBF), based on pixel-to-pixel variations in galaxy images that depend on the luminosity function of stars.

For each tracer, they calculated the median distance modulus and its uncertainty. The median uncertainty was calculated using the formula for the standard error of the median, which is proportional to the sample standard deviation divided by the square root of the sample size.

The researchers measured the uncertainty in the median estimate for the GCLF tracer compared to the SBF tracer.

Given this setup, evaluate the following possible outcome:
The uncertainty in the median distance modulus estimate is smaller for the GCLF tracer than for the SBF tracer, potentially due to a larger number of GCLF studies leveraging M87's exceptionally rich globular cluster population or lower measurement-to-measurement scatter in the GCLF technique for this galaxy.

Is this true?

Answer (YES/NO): NO